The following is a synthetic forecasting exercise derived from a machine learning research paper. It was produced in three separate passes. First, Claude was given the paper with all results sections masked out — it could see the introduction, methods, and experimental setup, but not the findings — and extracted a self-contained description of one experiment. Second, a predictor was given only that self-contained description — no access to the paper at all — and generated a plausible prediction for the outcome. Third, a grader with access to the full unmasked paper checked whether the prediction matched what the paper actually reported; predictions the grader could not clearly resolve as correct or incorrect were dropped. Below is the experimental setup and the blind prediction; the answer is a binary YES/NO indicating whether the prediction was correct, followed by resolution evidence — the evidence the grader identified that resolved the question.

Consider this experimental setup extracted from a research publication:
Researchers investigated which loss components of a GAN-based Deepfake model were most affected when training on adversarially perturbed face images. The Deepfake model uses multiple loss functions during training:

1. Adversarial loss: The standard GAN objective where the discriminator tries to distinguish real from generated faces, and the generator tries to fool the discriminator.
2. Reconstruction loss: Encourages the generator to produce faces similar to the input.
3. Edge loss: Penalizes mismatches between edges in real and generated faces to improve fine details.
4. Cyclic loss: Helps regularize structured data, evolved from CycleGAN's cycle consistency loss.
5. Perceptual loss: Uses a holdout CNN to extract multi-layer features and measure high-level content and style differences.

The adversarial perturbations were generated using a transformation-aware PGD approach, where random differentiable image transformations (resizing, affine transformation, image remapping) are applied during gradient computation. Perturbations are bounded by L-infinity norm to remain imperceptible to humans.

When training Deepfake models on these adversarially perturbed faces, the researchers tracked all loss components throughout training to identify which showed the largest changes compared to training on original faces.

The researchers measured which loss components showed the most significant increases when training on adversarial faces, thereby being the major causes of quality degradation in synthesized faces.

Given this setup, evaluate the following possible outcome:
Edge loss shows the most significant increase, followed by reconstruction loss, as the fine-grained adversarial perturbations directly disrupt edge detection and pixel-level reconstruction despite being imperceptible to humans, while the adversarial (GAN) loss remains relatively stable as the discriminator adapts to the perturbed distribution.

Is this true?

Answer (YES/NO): NO